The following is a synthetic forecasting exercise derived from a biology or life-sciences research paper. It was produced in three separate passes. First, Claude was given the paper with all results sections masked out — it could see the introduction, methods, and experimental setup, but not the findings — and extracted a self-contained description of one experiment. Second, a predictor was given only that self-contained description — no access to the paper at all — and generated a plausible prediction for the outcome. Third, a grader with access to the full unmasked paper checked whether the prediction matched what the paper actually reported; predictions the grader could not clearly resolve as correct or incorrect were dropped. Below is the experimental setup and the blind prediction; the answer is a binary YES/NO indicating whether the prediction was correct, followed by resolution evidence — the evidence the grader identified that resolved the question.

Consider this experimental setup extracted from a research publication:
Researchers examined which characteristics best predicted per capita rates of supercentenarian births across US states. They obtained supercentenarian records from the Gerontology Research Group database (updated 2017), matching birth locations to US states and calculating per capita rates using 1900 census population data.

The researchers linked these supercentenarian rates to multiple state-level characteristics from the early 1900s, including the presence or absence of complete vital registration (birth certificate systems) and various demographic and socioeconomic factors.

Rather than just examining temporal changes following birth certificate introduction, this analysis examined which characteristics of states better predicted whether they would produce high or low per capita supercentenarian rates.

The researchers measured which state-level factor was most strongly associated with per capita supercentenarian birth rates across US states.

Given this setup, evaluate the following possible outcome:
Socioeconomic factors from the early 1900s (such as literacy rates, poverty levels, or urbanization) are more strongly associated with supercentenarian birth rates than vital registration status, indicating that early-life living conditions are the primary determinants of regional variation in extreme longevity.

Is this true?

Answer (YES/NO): NO